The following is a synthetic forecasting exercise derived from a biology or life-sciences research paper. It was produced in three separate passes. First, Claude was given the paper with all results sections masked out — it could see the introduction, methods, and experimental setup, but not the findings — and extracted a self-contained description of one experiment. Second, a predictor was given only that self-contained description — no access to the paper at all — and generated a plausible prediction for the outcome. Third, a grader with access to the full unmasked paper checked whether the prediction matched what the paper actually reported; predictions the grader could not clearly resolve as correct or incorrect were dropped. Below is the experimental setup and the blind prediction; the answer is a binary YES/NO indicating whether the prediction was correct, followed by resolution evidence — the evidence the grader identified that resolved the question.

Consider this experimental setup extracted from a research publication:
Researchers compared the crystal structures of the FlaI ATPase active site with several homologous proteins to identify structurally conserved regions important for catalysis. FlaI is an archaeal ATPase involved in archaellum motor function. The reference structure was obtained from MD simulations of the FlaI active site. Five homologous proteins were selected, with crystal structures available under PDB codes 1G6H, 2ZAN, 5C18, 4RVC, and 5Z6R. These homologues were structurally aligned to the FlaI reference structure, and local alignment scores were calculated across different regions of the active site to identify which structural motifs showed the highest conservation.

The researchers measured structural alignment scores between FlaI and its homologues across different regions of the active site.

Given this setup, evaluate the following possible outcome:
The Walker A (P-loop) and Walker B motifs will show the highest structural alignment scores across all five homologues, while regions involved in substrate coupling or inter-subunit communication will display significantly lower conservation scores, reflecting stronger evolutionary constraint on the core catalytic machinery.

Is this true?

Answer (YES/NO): NO